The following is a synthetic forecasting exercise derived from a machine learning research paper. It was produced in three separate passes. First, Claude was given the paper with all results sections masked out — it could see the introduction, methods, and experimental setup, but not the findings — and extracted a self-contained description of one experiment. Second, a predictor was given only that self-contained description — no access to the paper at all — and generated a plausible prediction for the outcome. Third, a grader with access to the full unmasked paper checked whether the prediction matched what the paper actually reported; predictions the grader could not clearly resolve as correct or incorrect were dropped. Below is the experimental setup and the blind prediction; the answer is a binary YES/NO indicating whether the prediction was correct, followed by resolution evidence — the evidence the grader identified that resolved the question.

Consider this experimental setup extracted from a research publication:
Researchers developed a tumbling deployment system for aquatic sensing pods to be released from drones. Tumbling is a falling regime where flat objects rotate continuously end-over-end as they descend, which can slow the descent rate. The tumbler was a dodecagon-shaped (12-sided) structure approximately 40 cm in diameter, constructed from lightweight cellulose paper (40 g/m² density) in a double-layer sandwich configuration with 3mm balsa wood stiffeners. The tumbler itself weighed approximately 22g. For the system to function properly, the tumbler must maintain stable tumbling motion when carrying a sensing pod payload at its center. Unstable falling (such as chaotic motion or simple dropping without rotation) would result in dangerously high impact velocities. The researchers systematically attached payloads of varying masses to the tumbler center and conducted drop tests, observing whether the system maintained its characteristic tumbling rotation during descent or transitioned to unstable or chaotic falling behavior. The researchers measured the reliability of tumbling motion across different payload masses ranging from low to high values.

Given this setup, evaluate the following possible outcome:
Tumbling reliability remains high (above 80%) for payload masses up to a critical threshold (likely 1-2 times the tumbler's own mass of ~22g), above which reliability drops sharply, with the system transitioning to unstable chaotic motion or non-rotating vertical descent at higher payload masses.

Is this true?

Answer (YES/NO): NO